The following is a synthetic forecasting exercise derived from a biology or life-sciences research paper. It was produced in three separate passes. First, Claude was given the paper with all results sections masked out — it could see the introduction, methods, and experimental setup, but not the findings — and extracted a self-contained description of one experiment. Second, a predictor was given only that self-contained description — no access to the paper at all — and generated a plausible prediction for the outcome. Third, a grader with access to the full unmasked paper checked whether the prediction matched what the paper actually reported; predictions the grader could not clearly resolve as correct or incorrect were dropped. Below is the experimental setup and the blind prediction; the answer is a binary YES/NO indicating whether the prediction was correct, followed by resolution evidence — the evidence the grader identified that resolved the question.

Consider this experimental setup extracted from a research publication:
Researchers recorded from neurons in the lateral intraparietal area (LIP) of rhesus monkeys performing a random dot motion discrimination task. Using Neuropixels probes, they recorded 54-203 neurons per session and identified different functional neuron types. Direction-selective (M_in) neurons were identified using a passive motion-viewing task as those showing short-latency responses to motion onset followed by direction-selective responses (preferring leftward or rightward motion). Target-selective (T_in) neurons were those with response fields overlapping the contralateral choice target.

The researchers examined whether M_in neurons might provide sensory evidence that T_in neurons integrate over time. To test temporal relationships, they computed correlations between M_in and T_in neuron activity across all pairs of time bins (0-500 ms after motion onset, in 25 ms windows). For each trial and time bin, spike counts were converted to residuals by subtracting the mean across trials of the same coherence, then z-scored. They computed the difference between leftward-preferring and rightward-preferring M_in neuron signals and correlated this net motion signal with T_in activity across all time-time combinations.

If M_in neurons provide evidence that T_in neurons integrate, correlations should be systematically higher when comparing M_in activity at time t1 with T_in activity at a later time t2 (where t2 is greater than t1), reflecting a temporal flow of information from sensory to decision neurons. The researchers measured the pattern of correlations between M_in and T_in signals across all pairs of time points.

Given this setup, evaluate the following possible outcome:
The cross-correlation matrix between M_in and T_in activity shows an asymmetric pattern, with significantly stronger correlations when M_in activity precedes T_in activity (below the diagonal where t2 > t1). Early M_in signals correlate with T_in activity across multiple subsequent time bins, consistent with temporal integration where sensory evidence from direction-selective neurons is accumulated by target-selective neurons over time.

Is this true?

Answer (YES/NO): NO